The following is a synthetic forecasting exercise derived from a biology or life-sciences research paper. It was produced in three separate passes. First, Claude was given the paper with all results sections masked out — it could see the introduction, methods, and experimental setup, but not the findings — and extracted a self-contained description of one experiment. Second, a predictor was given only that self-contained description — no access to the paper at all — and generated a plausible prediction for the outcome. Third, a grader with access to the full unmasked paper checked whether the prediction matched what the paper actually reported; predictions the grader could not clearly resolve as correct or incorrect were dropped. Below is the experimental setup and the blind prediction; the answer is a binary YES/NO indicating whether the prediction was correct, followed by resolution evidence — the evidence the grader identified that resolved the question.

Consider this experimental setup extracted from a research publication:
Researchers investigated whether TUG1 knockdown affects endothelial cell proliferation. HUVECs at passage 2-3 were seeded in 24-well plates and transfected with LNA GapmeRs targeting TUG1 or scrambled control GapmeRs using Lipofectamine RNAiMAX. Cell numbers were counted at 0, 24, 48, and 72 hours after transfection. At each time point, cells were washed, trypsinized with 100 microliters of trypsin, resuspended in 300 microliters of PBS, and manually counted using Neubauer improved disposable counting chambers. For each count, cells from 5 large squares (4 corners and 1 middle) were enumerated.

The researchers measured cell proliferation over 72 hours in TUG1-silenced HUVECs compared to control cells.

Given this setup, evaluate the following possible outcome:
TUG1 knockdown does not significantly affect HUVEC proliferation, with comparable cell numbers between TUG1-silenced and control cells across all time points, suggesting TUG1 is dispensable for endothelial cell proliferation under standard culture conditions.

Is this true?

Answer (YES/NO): YES